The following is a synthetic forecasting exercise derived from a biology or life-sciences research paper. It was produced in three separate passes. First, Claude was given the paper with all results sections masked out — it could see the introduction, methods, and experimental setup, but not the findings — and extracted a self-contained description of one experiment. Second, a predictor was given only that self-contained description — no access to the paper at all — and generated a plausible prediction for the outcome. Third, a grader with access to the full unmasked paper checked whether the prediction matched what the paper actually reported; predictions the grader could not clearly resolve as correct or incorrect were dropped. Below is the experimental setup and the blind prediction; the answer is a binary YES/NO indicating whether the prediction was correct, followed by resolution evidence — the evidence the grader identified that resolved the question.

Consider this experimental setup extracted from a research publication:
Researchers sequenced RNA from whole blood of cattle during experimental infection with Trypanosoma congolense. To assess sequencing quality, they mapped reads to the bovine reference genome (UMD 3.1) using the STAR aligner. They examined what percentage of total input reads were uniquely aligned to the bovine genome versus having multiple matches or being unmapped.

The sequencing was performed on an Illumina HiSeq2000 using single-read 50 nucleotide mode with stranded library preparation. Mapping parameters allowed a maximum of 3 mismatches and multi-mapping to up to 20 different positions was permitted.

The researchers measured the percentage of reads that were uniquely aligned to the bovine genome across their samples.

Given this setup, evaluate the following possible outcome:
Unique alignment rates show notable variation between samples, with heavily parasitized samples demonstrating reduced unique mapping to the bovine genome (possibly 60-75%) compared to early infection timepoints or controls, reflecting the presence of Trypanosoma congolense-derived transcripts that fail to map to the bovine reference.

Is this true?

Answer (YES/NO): NO